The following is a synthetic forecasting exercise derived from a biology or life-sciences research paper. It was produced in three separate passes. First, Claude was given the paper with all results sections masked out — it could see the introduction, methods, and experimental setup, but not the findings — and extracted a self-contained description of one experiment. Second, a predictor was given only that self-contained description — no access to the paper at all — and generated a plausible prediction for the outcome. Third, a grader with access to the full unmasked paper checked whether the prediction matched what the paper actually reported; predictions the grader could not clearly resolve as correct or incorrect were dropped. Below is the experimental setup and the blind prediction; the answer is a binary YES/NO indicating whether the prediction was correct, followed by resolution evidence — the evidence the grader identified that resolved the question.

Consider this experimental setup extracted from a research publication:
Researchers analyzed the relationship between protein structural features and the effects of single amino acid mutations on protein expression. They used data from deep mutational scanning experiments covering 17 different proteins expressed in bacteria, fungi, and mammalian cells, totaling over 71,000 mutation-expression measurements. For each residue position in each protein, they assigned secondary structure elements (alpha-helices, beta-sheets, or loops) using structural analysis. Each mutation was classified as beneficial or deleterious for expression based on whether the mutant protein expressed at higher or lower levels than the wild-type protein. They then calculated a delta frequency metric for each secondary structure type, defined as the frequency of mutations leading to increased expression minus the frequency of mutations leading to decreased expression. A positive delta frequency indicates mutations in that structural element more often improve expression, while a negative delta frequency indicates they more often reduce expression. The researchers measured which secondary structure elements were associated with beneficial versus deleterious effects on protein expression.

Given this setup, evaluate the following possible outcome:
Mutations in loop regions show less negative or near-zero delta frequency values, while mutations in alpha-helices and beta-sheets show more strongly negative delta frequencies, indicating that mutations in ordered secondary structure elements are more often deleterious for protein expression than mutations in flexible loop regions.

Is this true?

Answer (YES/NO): NO